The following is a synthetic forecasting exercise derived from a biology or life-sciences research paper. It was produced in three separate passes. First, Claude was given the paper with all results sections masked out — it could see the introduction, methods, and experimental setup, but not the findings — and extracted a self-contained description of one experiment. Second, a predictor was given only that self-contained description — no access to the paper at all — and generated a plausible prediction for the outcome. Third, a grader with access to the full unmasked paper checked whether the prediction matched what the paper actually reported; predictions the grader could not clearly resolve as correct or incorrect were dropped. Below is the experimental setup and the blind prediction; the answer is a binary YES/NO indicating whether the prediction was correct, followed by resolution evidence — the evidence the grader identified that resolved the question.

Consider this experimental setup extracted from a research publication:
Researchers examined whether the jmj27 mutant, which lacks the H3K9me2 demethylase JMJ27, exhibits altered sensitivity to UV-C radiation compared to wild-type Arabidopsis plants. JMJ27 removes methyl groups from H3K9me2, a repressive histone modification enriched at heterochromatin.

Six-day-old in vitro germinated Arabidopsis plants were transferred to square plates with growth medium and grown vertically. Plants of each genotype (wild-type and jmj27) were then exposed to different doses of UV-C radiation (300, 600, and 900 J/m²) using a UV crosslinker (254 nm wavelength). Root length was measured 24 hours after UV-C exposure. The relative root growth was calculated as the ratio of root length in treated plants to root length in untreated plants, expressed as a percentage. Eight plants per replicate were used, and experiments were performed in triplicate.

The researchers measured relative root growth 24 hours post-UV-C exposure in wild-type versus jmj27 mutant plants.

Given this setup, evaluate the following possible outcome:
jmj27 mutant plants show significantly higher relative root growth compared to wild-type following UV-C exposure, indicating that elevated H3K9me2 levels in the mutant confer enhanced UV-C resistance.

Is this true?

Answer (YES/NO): NO